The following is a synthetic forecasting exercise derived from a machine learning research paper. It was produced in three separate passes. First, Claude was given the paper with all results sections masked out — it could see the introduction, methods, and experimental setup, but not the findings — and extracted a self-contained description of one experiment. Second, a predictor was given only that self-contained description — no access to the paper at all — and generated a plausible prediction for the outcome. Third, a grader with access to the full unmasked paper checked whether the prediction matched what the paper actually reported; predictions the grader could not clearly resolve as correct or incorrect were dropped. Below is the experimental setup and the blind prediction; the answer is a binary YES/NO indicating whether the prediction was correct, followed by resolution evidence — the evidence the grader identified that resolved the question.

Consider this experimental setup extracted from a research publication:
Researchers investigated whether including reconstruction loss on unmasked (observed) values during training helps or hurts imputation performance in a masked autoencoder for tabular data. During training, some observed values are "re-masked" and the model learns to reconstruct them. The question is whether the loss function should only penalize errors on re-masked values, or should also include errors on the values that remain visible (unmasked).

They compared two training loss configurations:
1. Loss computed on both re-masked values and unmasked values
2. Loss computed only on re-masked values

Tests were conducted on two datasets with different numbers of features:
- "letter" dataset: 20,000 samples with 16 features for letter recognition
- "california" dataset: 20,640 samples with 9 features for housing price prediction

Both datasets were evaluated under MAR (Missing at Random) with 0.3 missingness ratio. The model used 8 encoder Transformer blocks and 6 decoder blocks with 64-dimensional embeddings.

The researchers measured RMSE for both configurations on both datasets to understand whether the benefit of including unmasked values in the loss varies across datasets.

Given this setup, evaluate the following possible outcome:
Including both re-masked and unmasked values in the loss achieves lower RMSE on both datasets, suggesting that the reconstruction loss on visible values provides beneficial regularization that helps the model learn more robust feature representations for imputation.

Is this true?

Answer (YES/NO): YES